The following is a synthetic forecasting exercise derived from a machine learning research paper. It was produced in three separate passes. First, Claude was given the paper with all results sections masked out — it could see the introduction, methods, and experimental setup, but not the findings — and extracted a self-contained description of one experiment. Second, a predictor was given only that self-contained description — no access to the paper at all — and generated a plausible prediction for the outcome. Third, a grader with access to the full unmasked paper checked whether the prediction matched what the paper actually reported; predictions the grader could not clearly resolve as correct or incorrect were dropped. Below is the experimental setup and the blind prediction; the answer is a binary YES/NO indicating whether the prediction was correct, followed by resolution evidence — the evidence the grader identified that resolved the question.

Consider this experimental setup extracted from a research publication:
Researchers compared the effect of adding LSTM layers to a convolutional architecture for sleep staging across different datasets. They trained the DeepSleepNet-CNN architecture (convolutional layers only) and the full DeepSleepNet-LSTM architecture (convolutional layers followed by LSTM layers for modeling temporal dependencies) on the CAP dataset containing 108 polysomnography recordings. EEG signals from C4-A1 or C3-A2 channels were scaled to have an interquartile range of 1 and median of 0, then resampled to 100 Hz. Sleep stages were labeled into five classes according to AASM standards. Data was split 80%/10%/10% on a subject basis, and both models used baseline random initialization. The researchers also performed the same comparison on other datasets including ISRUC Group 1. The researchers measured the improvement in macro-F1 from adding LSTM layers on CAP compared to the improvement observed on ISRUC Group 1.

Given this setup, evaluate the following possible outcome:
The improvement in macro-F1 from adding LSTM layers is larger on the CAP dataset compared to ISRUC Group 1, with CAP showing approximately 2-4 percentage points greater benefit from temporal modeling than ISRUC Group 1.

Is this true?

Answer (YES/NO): NO